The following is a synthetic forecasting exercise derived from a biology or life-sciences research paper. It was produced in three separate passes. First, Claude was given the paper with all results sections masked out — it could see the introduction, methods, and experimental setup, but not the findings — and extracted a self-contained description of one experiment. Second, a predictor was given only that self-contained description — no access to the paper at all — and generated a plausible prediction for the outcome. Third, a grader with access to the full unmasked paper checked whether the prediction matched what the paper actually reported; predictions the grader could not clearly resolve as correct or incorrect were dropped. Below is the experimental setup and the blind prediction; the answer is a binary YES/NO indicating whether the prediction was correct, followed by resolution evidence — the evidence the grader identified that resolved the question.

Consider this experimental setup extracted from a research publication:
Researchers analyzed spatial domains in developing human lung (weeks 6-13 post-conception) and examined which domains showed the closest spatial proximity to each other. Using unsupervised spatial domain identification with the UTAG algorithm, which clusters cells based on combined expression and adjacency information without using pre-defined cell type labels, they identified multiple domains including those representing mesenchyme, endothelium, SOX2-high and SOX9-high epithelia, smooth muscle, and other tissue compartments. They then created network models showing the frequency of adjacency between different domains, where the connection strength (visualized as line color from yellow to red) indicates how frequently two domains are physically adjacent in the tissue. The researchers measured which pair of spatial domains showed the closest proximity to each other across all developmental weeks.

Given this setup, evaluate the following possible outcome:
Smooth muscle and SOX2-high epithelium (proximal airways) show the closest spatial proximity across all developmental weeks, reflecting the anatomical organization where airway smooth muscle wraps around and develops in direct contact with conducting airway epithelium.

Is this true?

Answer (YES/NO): NO